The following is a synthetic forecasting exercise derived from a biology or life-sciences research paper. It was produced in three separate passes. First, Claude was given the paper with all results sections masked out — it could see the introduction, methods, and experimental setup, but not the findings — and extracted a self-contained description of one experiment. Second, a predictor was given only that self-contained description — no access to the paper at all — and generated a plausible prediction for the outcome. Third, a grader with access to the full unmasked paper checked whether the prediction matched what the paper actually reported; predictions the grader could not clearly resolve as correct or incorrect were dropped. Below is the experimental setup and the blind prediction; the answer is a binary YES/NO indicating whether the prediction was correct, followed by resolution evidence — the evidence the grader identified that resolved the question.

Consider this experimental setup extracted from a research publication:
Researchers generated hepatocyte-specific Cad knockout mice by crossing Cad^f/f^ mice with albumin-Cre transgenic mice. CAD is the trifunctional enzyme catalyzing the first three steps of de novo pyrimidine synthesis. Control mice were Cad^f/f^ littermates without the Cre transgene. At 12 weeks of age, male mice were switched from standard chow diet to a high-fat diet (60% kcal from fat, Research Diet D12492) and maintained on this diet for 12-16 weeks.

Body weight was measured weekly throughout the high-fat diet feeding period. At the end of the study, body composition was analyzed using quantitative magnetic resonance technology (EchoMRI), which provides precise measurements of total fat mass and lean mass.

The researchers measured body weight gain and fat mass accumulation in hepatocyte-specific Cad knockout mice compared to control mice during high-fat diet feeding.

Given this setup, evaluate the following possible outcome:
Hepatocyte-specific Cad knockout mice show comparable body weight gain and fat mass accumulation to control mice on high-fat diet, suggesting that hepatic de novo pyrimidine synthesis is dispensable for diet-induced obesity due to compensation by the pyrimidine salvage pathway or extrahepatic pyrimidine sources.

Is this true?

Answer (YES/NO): NO